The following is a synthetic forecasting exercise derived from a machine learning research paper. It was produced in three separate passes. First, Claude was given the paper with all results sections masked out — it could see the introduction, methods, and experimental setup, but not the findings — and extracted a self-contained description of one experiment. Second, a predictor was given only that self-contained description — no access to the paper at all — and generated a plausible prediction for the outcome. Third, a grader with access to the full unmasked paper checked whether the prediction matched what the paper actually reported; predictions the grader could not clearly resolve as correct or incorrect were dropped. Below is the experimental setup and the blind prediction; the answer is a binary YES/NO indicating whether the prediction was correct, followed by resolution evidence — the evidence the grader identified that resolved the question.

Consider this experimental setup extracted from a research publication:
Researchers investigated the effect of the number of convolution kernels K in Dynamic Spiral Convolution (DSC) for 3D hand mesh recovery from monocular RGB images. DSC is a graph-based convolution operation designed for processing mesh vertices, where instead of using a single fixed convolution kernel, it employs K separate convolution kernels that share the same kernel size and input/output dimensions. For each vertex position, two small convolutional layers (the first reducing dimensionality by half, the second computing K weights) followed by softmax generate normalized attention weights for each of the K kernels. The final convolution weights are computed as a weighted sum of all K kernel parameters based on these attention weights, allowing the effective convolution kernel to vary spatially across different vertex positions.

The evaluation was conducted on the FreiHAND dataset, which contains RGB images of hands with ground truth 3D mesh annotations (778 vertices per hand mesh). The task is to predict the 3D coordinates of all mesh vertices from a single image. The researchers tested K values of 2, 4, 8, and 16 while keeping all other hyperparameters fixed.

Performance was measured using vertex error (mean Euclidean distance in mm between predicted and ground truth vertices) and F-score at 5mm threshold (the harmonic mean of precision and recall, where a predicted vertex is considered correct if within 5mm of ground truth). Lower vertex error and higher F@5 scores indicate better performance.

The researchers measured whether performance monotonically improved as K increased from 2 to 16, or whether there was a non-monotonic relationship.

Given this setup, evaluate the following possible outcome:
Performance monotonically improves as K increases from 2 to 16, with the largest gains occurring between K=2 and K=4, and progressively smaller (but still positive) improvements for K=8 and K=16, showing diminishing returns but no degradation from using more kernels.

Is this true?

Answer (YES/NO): NO